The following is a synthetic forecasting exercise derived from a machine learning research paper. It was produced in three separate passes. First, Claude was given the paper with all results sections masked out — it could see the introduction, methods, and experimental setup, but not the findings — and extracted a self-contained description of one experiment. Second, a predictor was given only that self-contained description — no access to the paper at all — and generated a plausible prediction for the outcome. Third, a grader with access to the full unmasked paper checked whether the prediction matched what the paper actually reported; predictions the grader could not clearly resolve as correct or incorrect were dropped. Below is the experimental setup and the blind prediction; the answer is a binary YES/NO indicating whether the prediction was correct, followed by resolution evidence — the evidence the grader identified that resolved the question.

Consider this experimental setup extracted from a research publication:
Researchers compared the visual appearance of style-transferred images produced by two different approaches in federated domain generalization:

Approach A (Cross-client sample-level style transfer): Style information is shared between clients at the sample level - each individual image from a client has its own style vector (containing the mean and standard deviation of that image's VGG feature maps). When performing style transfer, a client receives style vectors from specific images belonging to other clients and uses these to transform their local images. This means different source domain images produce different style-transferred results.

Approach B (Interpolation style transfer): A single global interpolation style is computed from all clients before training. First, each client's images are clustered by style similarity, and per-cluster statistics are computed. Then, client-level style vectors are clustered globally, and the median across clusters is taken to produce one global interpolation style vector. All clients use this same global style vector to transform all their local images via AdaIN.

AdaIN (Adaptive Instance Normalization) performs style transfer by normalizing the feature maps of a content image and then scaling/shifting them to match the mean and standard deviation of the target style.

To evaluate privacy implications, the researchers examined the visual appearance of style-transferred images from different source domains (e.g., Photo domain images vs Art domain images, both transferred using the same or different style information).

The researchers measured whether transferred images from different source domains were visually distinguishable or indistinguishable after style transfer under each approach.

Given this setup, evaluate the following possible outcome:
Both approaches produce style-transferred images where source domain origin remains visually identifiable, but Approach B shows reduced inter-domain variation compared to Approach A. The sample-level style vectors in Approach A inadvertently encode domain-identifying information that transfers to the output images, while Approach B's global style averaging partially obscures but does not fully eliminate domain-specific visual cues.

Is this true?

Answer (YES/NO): NO